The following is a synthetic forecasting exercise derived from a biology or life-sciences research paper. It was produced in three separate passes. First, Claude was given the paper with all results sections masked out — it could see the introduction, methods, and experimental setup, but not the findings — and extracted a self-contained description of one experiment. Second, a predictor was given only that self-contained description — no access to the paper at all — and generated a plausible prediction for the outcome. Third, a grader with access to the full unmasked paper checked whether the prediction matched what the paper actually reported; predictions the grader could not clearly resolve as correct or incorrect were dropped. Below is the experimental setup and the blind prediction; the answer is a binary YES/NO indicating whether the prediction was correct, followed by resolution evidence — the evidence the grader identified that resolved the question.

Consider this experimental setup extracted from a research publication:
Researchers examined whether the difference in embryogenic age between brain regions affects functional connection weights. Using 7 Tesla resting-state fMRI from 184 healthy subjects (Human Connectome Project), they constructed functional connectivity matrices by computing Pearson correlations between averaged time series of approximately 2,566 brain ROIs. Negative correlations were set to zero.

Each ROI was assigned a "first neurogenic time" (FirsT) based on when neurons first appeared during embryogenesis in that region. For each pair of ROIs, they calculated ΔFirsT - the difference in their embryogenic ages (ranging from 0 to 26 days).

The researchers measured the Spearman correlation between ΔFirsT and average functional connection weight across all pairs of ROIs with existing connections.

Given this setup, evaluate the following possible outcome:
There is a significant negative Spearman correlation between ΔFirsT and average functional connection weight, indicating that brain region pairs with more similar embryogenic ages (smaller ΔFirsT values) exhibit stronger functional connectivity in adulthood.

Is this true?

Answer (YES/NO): YES